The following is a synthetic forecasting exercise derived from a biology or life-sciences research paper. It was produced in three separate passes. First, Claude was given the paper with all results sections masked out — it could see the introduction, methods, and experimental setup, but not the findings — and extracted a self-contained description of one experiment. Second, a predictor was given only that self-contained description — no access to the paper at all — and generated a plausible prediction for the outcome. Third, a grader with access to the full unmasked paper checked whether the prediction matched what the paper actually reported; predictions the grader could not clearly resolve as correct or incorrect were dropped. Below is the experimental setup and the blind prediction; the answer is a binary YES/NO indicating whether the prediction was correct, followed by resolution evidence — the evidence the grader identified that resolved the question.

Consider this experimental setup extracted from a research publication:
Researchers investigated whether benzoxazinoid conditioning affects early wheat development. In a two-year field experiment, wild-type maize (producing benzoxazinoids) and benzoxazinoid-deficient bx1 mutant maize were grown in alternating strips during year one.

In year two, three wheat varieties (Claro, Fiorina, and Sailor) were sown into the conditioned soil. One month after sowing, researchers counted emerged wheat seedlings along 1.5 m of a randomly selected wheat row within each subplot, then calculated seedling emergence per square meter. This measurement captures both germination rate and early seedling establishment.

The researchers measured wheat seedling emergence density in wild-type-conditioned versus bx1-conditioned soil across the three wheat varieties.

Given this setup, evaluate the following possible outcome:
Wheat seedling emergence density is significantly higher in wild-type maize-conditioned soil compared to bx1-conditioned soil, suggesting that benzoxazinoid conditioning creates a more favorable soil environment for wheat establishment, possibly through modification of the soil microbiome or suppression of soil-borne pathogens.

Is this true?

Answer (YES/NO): YES